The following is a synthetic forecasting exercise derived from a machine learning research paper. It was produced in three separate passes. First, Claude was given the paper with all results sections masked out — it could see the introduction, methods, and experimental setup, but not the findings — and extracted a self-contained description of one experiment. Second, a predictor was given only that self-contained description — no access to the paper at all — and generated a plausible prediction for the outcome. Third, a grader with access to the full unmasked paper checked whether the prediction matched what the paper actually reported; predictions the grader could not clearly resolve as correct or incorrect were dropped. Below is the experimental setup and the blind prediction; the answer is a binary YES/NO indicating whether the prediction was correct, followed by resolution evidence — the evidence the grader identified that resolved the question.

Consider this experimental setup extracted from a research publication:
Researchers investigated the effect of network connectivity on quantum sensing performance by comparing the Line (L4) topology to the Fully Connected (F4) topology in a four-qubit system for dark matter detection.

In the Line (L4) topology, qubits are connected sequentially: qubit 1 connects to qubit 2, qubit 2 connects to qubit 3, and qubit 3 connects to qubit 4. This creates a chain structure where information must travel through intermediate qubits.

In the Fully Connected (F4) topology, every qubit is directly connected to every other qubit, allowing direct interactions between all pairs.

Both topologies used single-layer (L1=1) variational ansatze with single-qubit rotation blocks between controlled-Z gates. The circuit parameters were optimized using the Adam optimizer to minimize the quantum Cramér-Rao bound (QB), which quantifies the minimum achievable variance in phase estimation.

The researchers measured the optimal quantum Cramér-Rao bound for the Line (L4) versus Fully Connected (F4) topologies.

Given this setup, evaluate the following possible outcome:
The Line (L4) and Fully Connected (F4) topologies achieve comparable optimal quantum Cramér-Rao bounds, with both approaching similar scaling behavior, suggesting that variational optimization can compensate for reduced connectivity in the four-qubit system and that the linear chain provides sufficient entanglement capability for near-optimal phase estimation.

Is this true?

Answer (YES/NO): NO